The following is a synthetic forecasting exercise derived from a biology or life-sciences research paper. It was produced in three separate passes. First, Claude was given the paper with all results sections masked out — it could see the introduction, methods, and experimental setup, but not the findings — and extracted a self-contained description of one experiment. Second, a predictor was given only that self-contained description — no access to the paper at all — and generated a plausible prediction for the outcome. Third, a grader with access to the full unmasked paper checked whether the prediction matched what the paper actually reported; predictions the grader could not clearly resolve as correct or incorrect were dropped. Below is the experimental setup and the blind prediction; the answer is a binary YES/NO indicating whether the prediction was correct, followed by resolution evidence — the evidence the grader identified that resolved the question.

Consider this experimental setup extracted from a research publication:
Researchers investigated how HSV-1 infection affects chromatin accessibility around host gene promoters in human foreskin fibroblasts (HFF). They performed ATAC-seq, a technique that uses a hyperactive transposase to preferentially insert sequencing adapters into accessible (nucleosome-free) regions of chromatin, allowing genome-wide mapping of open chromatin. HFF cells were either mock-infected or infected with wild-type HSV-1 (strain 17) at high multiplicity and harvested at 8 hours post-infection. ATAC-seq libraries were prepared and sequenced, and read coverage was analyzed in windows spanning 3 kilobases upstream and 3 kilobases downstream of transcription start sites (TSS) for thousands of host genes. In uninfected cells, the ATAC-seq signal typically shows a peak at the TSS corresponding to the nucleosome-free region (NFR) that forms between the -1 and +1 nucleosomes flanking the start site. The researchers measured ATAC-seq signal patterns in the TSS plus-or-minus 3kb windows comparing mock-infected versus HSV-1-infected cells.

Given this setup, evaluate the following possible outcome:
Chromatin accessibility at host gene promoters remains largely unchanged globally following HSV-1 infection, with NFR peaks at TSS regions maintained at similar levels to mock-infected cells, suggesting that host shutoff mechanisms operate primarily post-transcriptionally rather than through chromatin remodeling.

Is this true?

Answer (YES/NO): NO